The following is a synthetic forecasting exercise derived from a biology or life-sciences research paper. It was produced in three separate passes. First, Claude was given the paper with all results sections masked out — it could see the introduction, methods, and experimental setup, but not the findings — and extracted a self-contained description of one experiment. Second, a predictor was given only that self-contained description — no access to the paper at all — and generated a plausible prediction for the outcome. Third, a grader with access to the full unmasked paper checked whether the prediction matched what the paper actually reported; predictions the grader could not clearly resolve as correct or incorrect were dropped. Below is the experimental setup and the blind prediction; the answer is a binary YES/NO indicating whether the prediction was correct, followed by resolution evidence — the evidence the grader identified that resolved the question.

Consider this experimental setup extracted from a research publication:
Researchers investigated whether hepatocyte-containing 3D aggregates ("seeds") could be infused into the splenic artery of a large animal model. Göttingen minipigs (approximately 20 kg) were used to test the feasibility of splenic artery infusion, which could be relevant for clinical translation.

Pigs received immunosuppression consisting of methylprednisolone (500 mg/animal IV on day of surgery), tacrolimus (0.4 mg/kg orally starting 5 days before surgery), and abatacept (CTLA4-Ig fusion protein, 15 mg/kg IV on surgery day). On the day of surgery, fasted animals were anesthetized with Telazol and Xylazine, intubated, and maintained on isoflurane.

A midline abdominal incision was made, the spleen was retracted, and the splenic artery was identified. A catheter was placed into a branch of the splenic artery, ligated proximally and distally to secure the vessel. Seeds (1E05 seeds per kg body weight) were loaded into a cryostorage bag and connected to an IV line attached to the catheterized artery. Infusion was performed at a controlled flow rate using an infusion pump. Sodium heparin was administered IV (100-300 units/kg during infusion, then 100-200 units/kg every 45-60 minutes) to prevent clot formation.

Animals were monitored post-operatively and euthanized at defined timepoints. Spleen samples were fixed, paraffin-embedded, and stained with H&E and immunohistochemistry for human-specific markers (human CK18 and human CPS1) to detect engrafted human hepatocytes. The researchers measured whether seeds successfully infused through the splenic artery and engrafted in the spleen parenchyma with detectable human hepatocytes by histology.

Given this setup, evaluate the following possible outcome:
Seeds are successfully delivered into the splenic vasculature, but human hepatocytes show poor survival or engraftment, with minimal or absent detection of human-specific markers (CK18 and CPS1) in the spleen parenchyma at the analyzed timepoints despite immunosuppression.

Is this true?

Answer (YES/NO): NO